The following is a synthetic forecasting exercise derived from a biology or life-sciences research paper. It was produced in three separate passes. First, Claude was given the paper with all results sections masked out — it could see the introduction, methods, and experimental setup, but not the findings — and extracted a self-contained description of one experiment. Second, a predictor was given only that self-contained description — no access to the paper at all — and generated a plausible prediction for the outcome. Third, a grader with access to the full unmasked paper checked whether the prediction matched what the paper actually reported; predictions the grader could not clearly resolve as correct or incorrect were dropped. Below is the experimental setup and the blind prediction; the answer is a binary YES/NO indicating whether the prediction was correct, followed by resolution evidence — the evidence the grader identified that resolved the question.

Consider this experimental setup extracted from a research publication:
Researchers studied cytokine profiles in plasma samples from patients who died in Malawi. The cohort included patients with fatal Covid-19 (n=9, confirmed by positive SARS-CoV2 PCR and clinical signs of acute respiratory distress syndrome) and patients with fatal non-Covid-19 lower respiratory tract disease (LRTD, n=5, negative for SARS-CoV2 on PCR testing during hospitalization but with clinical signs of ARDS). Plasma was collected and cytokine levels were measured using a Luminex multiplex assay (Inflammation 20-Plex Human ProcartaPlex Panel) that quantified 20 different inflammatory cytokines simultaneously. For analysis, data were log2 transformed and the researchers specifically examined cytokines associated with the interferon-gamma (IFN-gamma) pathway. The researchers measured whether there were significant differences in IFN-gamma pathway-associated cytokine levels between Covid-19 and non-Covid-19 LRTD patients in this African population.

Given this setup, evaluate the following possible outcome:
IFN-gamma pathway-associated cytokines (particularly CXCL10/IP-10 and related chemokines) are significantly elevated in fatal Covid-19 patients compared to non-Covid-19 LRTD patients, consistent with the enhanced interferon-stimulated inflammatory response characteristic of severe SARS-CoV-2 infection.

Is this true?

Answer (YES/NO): NO